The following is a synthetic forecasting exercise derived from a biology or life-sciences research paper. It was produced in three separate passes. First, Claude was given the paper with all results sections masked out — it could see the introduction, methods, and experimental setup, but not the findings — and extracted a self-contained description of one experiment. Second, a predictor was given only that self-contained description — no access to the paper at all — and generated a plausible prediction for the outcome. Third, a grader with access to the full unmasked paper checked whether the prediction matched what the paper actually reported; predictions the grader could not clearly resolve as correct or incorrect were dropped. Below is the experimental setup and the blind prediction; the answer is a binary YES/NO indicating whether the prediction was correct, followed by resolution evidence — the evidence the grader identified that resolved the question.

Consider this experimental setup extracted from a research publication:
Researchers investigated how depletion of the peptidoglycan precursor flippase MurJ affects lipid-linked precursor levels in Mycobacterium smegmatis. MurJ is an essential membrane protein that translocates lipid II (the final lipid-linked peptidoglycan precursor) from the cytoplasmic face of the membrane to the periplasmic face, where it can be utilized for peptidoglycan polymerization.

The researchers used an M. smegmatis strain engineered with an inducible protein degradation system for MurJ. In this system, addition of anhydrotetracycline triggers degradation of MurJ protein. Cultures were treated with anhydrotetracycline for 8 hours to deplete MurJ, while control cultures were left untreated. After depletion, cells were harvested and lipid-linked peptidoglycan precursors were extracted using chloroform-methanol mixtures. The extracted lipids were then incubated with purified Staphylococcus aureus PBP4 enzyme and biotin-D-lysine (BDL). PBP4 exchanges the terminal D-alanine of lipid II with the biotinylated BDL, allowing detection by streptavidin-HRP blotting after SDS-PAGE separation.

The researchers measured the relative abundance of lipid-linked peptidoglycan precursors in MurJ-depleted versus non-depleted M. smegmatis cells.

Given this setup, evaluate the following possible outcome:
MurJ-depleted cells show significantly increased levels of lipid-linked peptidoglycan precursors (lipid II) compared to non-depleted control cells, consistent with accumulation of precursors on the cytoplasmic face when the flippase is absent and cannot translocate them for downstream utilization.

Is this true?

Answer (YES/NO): YES